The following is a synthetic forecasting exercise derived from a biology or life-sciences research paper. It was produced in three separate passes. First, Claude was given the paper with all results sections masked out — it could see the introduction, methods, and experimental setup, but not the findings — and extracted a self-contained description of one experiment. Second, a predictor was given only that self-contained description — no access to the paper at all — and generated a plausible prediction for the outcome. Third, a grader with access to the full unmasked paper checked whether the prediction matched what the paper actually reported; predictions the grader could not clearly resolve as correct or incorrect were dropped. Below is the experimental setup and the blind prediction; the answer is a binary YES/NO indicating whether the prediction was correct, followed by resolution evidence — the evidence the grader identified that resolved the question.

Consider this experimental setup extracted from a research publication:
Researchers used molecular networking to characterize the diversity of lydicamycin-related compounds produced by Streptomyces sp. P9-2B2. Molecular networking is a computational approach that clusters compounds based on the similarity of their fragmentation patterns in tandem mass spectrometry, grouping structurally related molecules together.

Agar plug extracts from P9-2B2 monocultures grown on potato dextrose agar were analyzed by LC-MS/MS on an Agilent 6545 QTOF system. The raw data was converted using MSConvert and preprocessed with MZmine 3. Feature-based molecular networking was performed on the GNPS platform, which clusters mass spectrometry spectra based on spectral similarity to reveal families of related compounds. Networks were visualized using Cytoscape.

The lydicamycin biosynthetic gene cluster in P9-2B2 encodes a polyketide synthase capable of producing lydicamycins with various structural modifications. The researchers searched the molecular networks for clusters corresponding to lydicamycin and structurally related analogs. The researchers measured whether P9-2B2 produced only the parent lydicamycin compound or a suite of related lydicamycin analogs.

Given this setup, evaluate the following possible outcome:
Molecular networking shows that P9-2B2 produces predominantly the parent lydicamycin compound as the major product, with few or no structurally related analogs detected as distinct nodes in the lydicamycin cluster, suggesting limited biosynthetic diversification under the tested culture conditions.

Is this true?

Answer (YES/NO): NO